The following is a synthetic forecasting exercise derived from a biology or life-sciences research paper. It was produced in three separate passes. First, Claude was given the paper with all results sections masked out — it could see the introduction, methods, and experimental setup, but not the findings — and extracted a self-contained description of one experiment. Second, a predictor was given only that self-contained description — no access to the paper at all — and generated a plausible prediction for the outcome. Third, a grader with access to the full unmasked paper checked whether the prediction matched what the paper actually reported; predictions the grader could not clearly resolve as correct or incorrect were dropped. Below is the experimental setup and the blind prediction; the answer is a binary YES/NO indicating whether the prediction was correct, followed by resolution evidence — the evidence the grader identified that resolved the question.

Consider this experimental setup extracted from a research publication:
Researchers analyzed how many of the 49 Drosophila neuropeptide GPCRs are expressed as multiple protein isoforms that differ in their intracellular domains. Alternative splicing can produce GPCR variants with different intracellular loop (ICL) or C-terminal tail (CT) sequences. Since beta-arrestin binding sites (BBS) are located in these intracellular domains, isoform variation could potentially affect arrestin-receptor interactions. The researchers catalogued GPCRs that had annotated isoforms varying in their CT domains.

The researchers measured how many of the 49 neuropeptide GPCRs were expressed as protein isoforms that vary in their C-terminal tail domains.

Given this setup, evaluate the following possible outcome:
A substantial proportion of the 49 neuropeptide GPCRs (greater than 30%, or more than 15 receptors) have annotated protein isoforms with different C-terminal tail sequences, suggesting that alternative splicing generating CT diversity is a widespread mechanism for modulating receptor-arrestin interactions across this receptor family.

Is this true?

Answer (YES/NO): YES